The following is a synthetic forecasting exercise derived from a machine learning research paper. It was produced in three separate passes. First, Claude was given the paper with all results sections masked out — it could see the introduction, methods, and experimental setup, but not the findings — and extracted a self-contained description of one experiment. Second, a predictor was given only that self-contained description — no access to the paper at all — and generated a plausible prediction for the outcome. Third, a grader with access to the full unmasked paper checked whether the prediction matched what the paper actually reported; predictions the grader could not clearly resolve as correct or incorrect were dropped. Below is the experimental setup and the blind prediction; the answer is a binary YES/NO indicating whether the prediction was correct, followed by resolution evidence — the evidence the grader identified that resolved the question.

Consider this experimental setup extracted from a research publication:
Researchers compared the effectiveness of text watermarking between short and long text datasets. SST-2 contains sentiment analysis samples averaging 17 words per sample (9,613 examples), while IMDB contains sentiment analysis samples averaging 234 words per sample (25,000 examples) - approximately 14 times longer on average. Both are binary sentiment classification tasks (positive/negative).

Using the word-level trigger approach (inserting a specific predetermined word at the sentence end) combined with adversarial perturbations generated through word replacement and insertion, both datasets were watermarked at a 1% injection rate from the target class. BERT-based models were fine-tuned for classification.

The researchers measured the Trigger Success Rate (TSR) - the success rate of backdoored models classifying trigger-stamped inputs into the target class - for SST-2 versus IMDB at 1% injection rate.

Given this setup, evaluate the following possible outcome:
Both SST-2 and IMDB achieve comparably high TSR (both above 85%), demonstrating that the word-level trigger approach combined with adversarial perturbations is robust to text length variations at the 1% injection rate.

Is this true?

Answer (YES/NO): YES